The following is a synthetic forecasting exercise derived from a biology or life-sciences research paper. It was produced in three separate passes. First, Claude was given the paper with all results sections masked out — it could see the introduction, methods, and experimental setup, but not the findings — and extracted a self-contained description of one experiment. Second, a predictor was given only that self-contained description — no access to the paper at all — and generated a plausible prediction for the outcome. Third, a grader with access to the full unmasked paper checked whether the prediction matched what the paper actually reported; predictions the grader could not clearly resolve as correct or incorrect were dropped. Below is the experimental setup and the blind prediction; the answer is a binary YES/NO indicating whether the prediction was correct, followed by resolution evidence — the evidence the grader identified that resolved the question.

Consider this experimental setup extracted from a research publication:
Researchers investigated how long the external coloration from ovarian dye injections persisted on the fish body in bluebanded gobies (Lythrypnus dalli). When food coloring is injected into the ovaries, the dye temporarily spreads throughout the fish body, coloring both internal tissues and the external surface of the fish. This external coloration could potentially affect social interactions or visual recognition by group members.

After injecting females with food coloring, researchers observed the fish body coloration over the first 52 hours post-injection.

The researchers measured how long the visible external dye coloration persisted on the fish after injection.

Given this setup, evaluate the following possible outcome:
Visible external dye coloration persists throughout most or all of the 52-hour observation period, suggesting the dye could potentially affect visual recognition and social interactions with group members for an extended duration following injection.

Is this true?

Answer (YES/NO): NO